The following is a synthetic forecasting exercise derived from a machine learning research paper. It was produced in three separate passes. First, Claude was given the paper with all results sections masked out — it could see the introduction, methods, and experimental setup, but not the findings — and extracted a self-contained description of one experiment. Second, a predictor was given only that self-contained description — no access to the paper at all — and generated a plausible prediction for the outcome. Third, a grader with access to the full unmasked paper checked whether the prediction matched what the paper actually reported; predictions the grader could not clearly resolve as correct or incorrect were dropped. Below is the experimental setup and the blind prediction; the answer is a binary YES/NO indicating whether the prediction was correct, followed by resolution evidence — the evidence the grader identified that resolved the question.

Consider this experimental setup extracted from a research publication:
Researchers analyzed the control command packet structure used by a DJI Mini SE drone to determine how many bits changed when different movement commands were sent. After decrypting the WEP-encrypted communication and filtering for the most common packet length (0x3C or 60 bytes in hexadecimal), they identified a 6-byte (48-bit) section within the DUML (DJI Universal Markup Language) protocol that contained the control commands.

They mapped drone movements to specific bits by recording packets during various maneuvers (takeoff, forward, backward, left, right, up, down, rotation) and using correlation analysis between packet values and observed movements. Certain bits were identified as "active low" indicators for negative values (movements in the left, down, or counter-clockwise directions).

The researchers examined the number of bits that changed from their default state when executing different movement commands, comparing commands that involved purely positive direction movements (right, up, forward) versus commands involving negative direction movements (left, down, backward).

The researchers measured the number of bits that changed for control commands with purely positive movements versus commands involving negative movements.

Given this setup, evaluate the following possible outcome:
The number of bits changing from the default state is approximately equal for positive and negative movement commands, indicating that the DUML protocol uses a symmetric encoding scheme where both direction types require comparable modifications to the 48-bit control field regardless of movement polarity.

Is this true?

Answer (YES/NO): NO